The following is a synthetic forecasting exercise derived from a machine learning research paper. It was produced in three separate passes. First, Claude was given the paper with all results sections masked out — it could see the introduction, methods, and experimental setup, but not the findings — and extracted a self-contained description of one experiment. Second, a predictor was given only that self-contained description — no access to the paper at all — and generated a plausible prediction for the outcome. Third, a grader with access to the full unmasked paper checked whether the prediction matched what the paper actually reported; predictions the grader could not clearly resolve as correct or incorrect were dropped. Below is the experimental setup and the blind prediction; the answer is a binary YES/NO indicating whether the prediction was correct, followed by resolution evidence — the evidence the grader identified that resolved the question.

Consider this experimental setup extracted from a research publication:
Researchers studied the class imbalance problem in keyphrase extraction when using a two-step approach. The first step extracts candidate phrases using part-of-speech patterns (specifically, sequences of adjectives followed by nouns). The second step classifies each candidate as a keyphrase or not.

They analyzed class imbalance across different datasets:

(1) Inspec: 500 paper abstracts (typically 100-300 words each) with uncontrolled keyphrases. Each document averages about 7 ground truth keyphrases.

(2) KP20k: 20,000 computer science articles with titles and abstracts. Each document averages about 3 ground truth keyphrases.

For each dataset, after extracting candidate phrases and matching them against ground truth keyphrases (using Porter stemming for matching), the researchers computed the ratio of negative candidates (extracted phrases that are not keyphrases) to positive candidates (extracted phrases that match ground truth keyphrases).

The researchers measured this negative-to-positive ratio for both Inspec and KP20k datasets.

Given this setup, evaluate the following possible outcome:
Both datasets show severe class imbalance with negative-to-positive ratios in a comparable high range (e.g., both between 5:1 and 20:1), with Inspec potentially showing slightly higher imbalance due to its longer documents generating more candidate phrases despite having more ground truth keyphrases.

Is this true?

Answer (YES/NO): NO